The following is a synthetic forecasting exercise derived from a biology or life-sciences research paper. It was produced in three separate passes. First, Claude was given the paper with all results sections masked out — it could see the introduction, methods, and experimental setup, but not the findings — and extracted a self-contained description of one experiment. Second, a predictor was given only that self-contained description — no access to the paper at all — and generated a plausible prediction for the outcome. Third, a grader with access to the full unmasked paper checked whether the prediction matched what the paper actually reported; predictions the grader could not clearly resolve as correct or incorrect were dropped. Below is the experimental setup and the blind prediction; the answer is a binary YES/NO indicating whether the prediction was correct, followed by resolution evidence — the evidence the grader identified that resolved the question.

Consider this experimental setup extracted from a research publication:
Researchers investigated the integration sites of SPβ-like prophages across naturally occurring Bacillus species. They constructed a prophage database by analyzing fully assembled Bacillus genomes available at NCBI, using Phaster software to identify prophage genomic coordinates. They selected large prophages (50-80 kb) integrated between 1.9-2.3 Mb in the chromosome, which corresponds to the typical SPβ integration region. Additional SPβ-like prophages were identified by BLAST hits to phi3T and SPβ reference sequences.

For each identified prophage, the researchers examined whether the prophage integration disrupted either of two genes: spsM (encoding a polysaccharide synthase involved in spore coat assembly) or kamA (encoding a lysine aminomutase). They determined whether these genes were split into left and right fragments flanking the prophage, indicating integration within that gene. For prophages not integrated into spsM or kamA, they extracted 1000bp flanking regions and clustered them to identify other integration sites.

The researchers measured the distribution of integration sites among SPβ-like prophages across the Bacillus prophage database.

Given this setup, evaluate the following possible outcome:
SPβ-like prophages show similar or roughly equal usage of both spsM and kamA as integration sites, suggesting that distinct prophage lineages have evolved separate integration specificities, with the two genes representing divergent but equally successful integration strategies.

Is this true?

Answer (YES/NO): NO